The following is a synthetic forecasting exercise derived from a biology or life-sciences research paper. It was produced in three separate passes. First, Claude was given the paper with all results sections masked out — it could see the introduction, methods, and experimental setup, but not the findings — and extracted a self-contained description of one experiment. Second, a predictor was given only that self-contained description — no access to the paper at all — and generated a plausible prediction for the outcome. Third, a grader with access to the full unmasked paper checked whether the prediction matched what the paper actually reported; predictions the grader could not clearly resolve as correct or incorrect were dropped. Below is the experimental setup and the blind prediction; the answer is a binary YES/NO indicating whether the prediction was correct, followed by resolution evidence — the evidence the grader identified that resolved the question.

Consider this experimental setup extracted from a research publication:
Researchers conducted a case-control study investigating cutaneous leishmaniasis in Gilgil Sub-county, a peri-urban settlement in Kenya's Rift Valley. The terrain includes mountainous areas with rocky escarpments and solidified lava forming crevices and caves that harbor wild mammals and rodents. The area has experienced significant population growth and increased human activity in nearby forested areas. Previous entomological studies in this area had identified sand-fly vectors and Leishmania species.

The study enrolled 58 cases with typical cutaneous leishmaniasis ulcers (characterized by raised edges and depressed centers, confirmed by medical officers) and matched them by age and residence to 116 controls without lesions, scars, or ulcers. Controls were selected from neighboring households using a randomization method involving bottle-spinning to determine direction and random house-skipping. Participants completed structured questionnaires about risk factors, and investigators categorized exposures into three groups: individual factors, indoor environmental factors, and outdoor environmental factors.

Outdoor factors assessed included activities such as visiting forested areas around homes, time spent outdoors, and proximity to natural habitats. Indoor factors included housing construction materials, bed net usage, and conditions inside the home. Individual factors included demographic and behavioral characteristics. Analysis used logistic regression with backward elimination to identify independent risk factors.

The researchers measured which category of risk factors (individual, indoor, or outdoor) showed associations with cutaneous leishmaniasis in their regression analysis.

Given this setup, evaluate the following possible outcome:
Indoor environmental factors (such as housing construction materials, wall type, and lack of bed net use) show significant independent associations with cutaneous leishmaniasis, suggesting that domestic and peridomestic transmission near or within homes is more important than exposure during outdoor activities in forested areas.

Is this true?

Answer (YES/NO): NO